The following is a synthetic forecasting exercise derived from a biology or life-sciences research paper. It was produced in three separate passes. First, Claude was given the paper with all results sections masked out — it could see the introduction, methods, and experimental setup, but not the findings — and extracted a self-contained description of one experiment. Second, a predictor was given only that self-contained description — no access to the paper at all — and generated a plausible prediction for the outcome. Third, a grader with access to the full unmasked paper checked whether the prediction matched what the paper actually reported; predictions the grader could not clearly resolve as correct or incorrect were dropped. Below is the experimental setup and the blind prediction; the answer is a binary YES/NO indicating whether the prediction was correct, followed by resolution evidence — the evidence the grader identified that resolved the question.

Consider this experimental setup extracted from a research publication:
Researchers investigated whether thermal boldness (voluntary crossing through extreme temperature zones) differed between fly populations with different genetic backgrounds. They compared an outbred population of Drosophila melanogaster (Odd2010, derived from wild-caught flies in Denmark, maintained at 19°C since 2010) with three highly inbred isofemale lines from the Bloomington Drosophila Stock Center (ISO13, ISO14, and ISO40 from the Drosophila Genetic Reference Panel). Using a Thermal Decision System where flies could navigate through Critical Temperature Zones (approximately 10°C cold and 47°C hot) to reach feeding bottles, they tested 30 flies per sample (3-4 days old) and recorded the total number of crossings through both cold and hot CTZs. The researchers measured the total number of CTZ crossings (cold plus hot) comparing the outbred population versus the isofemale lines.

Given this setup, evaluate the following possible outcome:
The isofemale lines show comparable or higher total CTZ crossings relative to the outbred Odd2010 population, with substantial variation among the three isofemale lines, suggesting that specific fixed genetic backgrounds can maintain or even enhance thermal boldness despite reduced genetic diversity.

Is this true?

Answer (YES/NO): NO